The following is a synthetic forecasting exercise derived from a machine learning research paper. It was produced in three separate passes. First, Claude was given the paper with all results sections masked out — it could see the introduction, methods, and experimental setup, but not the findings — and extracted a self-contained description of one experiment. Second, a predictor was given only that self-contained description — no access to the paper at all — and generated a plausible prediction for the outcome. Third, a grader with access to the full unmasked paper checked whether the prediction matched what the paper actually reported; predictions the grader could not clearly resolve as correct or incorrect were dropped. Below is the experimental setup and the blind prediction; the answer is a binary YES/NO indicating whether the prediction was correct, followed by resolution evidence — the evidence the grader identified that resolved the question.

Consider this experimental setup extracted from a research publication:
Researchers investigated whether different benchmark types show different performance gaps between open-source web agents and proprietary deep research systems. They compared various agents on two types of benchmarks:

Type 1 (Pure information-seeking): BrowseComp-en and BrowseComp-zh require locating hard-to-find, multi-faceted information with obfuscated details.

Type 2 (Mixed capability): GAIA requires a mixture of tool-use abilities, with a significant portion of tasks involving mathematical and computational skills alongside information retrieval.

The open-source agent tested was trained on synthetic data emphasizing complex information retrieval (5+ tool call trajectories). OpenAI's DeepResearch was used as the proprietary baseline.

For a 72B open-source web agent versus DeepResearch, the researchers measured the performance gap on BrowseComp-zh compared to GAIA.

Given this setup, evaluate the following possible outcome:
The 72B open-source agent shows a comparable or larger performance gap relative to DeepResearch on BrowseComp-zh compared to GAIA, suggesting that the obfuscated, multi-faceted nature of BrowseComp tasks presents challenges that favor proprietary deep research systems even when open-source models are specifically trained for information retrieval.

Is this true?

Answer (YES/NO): YES